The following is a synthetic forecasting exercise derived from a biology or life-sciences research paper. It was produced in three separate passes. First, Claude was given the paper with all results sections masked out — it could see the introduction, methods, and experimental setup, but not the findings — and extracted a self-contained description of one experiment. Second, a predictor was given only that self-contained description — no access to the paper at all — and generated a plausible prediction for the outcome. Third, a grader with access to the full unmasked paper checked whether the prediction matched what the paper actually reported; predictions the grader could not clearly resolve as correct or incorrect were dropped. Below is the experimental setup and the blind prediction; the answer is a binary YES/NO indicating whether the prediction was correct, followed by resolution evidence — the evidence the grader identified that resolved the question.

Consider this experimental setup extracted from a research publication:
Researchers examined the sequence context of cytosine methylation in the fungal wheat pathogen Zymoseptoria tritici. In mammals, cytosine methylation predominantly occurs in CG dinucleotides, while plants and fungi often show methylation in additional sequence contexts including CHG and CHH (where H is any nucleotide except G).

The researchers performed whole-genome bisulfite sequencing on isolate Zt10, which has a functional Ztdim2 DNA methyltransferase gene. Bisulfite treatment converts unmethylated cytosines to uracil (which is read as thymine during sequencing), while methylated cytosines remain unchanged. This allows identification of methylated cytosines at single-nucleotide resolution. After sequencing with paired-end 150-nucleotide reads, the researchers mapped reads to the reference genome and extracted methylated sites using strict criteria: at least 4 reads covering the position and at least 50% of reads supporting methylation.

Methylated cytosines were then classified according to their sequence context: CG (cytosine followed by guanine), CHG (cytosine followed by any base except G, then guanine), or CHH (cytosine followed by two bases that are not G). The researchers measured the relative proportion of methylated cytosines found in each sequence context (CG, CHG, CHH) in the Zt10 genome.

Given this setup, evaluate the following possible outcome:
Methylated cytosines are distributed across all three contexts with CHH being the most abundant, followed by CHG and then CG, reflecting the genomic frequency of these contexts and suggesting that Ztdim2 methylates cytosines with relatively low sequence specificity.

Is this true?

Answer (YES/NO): NO